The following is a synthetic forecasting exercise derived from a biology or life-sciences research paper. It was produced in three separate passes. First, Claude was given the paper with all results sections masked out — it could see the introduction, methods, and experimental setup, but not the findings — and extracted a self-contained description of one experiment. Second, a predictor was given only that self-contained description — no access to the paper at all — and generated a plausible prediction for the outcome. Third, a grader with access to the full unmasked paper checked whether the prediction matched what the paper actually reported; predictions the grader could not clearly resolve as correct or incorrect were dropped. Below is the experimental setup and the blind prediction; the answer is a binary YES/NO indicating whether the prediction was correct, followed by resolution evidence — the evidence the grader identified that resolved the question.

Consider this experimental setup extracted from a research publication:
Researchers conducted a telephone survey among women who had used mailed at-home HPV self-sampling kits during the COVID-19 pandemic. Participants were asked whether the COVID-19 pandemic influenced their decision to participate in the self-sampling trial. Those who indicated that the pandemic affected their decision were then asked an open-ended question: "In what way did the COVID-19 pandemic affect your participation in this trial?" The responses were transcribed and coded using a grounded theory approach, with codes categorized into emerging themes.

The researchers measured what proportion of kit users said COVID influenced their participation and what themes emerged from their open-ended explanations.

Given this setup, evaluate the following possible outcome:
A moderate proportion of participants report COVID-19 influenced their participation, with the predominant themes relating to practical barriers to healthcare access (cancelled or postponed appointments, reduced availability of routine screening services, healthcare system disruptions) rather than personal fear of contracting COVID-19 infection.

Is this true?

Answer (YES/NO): NO